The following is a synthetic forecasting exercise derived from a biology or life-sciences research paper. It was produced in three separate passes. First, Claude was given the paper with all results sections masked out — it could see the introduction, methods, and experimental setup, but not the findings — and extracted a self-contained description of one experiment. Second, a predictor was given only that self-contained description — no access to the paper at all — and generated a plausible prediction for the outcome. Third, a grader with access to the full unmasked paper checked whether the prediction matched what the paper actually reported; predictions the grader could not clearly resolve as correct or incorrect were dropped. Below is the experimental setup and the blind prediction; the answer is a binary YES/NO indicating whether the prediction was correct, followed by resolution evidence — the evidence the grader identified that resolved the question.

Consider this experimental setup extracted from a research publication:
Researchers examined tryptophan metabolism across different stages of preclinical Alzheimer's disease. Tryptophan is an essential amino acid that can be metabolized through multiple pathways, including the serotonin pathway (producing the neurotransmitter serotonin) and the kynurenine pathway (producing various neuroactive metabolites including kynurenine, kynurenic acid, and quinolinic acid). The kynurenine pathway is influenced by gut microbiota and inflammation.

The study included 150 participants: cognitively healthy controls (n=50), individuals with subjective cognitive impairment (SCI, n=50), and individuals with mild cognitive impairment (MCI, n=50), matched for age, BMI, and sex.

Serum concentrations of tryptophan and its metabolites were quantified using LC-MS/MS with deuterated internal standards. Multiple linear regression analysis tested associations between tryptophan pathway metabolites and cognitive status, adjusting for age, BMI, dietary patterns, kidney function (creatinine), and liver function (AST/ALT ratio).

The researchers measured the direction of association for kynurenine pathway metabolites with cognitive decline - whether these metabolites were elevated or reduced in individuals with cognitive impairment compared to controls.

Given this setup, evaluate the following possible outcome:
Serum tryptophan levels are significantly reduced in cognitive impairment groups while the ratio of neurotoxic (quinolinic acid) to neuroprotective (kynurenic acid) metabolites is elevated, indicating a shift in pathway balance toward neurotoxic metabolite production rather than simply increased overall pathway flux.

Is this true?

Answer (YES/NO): NO